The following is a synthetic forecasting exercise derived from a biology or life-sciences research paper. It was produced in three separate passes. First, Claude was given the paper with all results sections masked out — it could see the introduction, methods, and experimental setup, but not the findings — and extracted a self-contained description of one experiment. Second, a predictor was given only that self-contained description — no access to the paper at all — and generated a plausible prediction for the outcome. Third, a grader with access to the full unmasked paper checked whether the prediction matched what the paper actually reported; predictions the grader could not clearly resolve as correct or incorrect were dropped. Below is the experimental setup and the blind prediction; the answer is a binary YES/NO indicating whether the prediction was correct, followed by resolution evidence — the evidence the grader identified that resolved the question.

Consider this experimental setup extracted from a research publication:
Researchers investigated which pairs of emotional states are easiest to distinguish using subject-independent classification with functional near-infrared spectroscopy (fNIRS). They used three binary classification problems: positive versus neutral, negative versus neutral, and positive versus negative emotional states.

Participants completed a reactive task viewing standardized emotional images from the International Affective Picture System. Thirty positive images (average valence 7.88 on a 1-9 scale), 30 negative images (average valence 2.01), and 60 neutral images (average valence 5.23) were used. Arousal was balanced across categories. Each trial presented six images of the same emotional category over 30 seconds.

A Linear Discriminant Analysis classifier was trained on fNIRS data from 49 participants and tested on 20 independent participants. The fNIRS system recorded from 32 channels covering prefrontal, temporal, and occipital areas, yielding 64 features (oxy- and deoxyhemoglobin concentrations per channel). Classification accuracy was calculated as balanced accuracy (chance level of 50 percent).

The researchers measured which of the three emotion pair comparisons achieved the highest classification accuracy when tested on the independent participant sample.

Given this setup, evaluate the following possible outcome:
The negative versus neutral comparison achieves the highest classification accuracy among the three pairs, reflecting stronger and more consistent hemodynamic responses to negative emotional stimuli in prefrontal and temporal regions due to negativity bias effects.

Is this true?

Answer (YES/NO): YES